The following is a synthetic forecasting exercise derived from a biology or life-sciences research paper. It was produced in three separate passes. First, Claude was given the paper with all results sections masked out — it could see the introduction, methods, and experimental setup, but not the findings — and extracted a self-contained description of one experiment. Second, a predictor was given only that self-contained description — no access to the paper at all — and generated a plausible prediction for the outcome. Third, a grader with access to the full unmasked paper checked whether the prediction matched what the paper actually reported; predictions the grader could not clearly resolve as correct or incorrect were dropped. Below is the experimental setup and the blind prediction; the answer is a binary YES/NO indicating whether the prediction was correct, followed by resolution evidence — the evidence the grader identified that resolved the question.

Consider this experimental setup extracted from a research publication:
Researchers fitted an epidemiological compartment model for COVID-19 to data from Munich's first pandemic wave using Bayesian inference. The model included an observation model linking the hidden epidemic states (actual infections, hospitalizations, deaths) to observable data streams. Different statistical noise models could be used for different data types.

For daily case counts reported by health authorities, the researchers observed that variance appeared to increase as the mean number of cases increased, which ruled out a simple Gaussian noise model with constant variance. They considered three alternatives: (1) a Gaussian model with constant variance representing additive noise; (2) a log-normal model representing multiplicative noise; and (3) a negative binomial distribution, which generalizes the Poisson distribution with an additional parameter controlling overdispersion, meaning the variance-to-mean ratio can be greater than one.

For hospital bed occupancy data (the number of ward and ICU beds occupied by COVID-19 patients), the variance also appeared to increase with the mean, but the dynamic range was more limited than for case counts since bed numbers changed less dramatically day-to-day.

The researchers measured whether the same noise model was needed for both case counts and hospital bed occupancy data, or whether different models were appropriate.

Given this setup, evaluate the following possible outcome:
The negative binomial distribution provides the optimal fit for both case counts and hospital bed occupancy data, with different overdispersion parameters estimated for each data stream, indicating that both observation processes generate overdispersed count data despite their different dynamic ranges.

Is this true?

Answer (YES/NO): NO